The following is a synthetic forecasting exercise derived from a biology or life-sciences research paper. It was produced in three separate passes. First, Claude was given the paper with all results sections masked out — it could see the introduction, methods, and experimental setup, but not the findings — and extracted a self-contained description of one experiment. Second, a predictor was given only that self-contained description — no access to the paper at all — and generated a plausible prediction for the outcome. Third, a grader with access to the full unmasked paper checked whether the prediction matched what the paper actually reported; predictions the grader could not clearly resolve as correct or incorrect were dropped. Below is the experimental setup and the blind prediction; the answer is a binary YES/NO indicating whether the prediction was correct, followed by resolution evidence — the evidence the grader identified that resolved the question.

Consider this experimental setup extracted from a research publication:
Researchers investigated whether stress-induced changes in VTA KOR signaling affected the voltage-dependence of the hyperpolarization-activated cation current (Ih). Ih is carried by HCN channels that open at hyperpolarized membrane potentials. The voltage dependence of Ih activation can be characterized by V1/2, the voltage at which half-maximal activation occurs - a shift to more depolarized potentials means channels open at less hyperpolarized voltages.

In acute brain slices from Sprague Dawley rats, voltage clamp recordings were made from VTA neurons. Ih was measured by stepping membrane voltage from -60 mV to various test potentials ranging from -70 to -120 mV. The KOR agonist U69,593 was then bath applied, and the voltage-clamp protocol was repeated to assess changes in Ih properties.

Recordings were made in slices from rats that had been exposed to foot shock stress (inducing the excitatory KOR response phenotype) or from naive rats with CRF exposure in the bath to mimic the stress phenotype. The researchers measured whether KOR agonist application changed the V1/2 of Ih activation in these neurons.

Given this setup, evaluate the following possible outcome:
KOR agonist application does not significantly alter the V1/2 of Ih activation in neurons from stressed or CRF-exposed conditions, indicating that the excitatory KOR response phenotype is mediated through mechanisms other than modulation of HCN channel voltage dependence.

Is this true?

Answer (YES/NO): YES